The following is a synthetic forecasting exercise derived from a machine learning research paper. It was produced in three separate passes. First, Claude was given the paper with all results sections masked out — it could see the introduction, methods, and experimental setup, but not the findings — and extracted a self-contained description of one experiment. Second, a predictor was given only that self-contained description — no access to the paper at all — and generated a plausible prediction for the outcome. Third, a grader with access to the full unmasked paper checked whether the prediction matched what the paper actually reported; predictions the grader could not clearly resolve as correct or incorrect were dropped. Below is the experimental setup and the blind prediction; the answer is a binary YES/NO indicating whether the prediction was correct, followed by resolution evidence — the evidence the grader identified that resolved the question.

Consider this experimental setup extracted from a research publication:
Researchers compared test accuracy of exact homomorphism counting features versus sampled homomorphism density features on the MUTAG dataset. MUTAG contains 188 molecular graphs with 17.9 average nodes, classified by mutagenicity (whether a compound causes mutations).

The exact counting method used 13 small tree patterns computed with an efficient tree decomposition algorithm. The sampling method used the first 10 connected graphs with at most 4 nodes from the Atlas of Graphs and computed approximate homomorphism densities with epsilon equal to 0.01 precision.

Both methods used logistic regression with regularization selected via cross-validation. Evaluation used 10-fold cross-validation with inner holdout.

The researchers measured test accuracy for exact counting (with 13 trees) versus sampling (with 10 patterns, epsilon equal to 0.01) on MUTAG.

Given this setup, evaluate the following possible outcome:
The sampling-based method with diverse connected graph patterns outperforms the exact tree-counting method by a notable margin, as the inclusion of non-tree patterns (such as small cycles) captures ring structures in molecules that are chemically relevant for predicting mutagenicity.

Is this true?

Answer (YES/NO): NO